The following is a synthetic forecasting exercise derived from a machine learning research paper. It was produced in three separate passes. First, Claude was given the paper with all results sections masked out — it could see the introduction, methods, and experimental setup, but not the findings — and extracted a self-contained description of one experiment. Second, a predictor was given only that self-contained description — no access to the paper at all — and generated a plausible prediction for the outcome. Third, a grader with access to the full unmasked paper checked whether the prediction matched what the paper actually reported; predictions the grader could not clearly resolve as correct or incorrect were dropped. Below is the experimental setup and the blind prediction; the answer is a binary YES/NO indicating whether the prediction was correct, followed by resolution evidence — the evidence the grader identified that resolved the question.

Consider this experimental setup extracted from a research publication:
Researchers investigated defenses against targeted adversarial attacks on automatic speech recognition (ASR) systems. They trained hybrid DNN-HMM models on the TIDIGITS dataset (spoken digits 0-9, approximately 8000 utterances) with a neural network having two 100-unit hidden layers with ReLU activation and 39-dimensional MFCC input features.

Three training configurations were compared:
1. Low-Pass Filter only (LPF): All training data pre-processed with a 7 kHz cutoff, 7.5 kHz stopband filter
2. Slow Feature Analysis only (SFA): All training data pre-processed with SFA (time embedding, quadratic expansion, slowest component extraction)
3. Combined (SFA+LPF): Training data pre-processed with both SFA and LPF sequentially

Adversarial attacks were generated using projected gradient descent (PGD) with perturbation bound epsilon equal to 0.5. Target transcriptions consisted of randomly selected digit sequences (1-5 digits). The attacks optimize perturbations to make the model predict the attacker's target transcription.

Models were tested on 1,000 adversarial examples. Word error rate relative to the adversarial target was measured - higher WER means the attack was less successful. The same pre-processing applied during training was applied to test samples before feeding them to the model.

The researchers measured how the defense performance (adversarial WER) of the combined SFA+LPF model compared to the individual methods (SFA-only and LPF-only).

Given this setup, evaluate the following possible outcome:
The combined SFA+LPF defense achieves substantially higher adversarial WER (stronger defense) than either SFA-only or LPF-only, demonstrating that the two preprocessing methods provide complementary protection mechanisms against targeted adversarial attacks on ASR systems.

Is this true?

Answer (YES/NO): YES